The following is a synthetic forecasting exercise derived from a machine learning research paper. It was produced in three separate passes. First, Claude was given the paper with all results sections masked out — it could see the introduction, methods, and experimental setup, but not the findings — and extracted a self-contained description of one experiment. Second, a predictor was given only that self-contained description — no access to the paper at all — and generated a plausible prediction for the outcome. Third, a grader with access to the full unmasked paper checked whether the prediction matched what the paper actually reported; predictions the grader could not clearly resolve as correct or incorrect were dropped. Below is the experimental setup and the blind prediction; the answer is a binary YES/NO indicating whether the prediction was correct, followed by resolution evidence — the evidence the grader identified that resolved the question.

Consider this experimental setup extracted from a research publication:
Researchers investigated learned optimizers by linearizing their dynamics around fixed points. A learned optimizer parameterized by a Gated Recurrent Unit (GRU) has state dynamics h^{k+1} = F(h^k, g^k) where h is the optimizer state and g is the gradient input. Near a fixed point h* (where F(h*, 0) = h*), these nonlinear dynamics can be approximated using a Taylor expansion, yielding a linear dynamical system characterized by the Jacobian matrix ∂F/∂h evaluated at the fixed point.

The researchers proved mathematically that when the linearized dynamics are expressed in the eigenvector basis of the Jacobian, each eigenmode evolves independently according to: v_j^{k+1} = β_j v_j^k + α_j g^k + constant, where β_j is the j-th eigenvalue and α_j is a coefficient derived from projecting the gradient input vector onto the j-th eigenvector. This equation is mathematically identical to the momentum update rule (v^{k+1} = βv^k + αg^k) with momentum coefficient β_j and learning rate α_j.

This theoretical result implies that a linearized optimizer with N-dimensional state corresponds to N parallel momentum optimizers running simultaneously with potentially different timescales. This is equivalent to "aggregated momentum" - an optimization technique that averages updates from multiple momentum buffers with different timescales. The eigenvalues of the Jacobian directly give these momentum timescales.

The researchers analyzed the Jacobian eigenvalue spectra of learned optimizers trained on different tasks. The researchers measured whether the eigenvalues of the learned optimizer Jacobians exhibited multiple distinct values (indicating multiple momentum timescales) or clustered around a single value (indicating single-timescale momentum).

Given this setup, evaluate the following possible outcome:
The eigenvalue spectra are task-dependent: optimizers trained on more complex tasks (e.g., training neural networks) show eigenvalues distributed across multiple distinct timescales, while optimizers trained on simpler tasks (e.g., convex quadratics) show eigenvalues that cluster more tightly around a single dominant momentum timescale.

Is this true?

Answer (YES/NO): NO